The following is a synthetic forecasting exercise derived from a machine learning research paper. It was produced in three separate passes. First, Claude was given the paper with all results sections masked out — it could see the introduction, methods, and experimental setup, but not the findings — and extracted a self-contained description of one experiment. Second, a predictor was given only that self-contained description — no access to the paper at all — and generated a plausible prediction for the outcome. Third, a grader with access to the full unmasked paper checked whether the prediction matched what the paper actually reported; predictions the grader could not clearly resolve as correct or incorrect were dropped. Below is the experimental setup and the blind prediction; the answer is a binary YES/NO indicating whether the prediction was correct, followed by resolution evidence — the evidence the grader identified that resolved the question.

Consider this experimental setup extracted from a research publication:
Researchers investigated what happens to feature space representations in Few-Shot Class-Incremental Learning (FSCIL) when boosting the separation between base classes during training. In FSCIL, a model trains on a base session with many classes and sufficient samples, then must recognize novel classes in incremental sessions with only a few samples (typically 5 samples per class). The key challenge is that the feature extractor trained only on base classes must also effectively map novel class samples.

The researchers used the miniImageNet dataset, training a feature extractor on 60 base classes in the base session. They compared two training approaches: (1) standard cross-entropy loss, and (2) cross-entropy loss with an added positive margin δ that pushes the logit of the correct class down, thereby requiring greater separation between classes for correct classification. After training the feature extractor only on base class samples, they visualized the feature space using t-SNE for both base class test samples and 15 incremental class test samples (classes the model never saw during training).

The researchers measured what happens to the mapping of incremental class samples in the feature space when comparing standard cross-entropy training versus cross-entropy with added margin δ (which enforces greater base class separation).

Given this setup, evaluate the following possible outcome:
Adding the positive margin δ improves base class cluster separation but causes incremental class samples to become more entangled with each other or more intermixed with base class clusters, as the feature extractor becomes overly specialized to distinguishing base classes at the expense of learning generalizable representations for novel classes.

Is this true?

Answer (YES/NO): YES